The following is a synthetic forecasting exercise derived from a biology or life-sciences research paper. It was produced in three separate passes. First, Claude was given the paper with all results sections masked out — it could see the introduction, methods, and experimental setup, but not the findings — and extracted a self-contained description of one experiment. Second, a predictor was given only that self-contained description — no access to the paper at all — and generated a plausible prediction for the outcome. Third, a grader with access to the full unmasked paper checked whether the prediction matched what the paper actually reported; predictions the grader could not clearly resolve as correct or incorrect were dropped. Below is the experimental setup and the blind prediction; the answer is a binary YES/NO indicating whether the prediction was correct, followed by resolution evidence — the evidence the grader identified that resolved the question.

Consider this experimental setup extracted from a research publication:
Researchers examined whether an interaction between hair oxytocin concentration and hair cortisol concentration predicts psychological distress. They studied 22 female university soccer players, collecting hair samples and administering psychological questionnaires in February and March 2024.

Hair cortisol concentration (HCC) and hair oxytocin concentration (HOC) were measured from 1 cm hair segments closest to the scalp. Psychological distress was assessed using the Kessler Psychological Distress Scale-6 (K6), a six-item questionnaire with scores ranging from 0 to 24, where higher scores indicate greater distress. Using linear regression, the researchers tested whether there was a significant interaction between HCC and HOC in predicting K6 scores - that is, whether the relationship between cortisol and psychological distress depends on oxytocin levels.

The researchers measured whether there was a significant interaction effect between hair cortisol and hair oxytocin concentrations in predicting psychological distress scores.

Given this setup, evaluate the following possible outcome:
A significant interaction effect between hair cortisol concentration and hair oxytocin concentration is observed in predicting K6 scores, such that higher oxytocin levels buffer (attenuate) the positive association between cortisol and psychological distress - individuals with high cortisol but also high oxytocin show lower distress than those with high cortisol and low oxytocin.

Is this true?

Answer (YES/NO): NO